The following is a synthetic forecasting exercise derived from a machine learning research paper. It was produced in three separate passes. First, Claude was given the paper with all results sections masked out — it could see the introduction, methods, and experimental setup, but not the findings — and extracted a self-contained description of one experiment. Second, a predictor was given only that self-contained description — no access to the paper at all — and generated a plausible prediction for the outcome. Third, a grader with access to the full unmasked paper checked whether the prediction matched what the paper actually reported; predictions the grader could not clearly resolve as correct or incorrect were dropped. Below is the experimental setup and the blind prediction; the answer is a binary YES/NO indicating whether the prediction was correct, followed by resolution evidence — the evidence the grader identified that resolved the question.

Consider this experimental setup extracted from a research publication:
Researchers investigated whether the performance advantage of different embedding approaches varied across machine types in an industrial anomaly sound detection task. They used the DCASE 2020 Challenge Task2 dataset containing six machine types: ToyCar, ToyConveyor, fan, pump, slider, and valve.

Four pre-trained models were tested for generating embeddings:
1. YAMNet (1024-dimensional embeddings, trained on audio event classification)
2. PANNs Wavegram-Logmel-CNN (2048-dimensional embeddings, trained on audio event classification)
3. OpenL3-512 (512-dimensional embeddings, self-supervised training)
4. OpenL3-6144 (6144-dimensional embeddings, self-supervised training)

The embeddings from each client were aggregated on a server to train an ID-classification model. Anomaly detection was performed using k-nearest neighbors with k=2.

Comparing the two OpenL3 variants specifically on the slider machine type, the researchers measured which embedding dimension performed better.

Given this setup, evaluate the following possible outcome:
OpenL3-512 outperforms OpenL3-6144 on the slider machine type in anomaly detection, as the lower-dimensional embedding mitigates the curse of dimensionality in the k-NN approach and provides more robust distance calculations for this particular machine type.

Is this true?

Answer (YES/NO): YES